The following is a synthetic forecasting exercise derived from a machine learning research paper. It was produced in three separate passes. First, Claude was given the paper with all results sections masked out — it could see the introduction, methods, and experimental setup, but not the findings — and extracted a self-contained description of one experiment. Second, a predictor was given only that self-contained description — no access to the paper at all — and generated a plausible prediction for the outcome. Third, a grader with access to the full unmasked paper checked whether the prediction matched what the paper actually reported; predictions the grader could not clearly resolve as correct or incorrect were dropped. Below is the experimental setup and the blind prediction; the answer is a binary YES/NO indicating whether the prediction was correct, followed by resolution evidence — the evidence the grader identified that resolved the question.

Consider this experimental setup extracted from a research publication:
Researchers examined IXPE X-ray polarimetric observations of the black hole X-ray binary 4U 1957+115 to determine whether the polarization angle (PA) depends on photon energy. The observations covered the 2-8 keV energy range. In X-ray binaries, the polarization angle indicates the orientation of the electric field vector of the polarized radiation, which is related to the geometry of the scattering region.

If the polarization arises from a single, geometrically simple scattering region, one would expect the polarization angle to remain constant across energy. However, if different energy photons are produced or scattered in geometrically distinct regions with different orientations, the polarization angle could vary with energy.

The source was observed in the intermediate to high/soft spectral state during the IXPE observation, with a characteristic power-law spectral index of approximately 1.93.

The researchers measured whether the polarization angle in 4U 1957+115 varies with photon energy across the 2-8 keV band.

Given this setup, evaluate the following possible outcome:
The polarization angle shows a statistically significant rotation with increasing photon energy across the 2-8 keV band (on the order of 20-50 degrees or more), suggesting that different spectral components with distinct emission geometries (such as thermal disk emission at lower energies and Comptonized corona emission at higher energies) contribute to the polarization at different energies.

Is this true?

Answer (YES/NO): NO